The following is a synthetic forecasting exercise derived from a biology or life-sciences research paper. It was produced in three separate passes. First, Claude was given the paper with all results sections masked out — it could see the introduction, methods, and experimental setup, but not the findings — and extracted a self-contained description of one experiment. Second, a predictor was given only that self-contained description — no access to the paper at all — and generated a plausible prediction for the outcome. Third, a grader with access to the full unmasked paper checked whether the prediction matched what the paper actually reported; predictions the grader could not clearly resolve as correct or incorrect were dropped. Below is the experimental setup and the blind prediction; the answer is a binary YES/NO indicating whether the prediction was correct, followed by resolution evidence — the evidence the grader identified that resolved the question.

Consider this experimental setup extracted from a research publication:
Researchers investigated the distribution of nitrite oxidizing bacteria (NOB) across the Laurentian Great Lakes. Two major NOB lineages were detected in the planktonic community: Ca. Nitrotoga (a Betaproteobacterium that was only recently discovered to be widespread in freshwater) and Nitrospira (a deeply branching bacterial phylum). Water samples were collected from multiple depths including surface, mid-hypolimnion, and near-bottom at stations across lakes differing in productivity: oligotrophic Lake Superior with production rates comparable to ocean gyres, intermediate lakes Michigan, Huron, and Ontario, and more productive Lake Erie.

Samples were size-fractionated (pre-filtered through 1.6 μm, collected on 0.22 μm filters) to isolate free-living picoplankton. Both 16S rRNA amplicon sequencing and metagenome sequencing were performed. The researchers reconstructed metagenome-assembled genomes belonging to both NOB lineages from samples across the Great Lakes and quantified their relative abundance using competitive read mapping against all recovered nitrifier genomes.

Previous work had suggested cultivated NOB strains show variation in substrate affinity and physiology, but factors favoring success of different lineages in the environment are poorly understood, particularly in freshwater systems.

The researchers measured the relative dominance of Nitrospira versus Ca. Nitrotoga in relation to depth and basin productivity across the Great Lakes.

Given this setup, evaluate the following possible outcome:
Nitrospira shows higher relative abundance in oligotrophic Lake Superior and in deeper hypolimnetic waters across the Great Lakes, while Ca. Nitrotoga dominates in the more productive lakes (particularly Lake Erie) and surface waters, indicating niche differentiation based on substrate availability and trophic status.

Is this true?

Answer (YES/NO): NO